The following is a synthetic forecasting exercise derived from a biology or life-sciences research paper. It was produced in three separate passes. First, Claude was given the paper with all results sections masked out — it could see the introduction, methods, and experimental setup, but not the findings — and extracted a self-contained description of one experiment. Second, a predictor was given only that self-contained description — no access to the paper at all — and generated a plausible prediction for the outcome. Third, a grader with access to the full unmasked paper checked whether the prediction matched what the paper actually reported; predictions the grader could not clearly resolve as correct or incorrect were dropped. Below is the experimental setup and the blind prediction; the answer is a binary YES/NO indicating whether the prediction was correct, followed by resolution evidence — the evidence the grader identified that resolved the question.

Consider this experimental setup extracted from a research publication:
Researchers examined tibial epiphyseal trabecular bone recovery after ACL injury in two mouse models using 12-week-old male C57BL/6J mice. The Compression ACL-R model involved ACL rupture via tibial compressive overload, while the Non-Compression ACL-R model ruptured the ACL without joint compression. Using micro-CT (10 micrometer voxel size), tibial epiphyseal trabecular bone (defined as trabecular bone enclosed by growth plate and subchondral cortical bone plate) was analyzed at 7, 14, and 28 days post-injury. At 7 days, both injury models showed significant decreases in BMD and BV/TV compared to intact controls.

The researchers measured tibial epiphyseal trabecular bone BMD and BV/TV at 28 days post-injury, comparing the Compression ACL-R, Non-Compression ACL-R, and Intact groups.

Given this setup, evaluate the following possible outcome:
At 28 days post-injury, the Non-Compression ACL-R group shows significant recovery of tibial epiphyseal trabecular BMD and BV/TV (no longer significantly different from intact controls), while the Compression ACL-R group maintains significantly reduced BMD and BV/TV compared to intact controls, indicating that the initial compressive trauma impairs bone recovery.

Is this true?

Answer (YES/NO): NO